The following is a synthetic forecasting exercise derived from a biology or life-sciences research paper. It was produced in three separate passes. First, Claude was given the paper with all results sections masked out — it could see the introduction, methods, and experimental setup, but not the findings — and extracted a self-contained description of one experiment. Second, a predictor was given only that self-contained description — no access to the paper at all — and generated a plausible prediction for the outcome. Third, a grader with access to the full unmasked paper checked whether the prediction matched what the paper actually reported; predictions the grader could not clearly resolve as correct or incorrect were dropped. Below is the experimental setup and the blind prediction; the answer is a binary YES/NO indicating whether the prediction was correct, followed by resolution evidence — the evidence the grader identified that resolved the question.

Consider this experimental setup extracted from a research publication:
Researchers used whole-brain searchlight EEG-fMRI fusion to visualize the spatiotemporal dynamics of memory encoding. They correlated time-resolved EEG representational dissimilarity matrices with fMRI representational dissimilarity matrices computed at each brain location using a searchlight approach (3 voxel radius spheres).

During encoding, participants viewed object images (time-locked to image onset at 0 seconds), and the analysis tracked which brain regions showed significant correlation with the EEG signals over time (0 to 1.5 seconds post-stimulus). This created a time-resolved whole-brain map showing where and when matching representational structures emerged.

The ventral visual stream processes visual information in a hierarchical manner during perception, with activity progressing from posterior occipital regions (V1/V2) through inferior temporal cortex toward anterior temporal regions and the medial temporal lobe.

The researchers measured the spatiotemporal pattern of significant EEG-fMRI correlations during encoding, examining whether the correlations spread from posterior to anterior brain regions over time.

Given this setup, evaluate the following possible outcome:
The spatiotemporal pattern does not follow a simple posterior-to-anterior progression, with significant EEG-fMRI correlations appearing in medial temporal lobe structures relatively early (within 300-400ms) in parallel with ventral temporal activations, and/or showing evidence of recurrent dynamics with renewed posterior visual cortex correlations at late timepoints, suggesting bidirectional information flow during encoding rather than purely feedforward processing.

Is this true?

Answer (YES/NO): NO